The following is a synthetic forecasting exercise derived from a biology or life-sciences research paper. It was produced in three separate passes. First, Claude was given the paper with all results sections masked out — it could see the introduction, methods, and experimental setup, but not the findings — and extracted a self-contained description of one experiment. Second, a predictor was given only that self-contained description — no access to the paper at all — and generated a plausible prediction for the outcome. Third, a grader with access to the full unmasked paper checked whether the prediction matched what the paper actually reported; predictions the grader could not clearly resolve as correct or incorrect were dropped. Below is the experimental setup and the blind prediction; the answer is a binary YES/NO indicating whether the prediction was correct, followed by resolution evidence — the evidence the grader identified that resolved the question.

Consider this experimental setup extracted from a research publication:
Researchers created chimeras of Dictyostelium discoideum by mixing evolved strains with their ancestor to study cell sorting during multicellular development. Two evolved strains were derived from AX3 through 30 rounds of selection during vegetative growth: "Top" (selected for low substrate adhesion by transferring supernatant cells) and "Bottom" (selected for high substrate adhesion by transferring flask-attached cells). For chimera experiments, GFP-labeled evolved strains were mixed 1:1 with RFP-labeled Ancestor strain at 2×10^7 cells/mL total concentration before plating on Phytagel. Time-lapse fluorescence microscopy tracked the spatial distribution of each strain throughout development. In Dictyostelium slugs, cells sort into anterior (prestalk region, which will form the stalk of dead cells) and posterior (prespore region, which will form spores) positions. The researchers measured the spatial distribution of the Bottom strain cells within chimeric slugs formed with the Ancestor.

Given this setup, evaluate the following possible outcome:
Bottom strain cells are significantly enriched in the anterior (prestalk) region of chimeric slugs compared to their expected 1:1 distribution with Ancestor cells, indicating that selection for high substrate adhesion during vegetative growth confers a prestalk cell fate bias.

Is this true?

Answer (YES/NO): YES